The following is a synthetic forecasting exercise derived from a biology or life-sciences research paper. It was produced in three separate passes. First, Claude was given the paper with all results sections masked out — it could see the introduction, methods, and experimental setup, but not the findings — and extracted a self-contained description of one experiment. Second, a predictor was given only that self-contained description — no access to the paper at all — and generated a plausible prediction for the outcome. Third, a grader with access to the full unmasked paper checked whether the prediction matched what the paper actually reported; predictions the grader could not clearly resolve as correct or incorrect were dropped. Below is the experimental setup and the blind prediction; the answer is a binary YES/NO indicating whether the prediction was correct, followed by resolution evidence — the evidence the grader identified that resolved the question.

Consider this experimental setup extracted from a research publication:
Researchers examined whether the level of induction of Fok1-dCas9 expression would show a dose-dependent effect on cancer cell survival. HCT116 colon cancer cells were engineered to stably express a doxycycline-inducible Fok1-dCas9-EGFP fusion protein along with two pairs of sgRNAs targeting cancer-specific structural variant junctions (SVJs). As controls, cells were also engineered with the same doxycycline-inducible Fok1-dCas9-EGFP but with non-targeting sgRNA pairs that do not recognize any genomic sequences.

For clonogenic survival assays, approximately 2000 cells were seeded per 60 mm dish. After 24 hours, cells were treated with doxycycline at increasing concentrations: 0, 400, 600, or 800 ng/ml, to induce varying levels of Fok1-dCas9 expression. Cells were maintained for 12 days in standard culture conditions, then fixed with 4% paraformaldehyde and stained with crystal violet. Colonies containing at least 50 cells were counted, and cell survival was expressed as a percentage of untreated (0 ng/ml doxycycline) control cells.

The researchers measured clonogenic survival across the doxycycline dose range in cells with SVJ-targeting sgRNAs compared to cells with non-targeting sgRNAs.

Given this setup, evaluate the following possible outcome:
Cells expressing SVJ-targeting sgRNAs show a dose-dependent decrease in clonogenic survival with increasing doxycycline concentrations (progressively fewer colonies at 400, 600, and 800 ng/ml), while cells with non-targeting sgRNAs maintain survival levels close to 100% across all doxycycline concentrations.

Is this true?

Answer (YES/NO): YES